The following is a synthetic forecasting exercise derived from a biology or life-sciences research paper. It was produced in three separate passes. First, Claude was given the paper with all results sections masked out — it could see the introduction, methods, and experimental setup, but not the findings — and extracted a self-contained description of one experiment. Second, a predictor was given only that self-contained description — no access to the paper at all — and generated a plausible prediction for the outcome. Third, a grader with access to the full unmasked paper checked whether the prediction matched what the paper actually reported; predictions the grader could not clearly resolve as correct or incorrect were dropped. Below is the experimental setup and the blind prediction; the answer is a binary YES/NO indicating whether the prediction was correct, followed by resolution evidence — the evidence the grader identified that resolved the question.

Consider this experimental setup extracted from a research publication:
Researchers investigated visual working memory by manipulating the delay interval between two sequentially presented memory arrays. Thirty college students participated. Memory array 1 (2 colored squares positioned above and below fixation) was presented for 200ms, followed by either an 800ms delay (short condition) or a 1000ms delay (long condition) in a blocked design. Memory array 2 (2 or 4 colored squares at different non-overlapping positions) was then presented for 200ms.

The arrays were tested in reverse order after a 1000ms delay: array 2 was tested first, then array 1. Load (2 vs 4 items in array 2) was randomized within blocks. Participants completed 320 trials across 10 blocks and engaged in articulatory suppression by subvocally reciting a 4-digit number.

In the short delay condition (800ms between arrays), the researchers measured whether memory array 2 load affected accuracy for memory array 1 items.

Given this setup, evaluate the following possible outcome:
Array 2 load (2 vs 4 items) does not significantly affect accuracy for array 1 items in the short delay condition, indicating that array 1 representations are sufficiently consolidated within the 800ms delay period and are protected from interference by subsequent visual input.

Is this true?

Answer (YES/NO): NO